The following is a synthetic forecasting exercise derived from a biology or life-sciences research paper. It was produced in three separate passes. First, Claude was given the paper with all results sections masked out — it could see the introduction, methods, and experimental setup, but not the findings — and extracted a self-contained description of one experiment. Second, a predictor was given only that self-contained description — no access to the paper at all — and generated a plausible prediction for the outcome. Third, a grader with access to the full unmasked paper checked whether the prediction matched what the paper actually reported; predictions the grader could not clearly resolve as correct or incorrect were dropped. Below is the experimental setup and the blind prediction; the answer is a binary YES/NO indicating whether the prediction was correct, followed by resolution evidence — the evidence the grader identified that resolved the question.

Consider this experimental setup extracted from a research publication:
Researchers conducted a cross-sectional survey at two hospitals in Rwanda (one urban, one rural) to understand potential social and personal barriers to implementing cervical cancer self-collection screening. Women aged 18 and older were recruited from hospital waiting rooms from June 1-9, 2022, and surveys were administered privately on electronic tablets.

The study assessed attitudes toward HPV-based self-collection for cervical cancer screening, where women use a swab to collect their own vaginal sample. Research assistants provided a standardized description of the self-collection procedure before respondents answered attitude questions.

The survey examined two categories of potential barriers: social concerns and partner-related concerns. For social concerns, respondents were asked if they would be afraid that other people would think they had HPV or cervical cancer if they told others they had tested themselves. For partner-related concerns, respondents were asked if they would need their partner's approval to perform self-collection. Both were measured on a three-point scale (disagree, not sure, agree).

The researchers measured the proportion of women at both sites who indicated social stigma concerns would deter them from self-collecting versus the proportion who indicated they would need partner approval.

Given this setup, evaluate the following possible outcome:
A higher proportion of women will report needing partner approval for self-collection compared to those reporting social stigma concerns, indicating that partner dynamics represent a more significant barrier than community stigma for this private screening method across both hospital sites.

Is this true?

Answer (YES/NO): YES